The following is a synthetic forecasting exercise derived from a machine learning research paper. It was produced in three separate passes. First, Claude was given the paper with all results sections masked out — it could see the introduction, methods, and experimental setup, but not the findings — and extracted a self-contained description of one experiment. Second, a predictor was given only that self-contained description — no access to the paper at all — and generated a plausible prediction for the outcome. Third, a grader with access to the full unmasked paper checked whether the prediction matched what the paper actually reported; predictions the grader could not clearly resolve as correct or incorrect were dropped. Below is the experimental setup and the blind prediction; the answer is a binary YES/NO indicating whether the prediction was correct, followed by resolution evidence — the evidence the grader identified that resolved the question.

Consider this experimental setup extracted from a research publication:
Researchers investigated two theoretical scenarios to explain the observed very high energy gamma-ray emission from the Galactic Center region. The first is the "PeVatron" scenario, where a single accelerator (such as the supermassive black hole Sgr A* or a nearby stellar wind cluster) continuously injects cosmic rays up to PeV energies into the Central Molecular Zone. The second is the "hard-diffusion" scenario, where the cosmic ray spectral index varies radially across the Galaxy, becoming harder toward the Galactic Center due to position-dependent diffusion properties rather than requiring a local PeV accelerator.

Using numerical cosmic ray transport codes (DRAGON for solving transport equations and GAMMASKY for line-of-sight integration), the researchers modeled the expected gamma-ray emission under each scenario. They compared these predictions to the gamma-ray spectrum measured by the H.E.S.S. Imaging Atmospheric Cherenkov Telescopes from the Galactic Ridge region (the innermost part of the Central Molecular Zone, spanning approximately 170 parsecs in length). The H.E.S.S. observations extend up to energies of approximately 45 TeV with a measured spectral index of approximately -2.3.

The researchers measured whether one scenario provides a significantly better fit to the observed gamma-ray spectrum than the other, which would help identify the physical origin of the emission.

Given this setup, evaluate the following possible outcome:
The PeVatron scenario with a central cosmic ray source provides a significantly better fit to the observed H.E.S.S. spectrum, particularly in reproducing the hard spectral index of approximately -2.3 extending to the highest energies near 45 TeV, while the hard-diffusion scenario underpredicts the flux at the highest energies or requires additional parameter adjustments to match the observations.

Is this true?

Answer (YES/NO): NO